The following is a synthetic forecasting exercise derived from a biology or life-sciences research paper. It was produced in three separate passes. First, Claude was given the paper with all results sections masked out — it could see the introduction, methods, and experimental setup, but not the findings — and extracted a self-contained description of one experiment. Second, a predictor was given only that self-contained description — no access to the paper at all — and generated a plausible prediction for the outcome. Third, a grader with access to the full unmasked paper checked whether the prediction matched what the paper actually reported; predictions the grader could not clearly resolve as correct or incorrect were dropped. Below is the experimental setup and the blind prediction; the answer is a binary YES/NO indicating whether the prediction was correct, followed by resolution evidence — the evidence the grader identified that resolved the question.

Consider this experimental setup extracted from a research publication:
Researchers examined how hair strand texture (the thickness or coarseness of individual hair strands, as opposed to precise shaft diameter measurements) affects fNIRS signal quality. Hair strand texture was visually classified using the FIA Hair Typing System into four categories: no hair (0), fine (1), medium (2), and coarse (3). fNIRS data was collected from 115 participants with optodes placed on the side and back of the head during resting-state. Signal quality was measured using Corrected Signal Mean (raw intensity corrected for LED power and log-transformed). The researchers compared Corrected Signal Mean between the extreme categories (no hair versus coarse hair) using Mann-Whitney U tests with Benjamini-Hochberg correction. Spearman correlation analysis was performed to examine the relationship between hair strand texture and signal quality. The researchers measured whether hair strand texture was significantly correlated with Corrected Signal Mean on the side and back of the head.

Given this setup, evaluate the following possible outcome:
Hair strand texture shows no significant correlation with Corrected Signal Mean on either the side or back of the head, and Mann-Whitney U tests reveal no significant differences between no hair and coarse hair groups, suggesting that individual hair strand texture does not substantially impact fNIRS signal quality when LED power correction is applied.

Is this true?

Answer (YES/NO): NO